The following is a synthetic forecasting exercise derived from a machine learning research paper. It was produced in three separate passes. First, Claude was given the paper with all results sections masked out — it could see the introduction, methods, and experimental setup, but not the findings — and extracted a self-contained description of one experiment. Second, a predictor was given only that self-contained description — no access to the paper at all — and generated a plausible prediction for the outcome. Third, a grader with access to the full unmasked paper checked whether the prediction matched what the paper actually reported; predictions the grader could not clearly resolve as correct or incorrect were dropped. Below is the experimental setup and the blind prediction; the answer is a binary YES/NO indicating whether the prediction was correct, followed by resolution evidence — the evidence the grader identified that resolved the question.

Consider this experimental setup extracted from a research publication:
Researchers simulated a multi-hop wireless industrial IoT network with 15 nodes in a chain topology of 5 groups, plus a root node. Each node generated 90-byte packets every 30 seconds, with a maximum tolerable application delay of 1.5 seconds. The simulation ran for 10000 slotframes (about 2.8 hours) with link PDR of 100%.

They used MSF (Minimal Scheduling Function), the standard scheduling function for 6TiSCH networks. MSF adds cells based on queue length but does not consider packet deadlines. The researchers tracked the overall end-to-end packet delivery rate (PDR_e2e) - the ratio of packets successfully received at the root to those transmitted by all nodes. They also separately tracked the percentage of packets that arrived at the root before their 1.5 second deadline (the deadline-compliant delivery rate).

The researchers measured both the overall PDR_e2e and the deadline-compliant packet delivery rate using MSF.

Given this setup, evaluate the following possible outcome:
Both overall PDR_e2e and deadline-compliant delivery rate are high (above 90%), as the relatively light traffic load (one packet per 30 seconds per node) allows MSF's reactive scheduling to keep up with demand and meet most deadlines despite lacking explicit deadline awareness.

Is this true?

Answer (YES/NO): NO